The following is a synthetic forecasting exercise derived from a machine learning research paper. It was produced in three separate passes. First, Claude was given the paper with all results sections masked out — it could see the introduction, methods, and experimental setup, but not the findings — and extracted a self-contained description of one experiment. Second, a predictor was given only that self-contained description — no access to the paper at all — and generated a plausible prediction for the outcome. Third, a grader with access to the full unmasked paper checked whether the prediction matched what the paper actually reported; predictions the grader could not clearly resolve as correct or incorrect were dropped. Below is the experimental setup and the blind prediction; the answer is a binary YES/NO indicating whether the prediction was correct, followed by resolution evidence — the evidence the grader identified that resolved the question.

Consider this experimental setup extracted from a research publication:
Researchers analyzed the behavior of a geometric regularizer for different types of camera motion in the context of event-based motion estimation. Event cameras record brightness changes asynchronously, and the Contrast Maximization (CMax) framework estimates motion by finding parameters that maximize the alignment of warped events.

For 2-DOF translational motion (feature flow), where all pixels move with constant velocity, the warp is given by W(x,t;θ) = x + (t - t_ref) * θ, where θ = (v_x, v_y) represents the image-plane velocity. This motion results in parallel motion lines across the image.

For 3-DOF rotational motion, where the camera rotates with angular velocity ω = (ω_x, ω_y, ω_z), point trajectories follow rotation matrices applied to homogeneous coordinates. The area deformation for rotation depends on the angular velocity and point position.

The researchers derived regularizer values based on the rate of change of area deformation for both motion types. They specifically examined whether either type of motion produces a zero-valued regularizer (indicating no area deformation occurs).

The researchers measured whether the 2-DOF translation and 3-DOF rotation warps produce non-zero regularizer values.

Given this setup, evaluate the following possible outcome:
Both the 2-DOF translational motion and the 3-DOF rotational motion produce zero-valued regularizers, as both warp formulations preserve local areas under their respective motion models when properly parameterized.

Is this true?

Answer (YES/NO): NO